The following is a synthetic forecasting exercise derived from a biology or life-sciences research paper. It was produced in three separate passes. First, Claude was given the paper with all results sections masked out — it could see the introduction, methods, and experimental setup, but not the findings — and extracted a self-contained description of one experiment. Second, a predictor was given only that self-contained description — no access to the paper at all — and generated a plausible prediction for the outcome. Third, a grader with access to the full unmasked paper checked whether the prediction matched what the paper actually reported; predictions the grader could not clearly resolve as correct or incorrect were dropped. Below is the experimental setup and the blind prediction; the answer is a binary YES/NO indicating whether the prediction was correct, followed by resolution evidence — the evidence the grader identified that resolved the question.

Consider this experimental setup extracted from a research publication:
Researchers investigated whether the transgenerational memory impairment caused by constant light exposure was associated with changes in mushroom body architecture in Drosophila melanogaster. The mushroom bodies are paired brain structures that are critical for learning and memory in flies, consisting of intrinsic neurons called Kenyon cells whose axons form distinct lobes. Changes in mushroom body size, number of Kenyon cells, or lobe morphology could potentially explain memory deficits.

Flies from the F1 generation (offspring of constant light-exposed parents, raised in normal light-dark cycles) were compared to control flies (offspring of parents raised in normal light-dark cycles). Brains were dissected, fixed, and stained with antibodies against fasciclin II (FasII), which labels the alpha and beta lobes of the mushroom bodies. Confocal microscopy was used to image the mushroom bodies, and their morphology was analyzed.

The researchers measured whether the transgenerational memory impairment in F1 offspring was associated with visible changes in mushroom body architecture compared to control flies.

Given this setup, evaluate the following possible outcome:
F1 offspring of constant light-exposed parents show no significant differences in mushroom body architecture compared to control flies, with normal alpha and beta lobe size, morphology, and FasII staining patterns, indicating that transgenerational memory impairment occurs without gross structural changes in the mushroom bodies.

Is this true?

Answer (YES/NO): YES